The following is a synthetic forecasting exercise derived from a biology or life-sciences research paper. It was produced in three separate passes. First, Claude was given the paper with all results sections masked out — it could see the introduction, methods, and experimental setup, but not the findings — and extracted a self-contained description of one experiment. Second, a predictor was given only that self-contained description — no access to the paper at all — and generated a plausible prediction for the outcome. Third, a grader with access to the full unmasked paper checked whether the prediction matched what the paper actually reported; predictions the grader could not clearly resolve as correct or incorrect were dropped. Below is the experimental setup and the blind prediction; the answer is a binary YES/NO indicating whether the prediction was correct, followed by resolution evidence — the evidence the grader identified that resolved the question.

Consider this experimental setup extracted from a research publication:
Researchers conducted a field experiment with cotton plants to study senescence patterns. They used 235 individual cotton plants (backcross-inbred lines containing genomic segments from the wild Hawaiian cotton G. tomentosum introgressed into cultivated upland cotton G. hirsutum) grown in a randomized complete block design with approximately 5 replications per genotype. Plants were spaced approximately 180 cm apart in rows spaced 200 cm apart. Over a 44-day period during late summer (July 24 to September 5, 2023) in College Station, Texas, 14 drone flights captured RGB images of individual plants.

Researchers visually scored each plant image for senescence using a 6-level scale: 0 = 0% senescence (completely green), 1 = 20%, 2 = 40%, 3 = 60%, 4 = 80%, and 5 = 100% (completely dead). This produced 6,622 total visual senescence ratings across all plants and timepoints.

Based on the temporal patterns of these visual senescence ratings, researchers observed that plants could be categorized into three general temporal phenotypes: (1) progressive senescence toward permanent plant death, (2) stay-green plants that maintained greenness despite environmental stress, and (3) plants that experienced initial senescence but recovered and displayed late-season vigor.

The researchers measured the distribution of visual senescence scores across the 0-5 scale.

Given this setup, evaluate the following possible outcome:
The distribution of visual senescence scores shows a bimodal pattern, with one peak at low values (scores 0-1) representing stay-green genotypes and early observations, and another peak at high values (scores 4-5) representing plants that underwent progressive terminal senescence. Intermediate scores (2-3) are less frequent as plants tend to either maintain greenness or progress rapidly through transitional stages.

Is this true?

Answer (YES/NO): NO